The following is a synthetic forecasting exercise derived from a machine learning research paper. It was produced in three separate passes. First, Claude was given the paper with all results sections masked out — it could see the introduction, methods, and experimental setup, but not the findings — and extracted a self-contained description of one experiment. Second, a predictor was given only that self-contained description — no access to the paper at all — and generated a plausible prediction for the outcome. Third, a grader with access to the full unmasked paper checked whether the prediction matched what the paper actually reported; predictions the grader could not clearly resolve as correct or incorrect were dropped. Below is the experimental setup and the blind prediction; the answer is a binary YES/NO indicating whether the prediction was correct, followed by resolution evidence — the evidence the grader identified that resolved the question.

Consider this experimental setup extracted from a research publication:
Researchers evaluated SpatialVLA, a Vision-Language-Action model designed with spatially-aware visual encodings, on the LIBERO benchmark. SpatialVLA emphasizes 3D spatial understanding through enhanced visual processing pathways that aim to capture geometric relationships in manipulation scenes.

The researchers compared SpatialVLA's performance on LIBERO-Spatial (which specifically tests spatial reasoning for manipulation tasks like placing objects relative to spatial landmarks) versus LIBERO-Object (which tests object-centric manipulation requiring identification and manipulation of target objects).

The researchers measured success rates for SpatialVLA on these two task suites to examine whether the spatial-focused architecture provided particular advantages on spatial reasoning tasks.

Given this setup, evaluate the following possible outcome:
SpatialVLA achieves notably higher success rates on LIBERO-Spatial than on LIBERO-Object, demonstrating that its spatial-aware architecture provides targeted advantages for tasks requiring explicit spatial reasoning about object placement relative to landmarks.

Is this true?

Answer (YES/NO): NO